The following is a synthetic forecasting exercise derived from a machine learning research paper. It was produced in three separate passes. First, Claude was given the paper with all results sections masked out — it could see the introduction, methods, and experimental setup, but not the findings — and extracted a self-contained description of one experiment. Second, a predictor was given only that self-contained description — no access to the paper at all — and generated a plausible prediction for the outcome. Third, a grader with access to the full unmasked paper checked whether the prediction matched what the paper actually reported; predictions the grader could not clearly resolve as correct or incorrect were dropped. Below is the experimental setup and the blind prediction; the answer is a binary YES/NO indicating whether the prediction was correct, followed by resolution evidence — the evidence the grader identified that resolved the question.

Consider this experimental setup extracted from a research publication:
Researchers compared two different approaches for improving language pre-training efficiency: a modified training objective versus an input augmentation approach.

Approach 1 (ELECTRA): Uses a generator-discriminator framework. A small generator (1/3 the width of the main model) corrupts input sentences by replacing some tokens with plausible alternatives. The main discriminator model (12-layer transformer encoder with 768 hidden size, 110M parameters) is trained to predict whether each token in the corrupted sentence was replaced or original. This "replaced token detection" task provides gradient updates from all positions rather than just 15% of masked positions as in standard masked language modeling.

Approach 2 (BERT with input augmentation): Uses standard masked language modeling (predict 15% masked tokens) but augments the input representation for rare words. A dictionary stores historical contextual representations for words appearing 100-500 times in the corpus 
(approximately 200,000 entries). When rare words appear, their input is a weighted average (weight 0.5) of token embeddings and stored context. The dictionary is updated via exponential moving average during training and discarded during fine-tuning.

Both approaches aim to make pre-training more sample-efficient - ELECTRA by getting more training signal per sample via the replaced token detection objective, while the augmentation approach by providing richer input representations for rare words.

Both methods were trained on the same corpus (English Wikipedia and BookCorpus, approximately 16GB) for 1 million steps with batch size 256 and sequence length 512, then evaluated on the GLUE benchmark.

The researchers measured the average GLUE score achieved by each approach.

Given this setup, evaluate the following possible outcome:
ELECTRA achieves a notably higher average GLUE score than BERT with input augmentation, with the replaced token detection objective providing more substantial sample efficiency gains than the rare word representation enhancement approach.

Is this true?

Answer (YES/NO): YES